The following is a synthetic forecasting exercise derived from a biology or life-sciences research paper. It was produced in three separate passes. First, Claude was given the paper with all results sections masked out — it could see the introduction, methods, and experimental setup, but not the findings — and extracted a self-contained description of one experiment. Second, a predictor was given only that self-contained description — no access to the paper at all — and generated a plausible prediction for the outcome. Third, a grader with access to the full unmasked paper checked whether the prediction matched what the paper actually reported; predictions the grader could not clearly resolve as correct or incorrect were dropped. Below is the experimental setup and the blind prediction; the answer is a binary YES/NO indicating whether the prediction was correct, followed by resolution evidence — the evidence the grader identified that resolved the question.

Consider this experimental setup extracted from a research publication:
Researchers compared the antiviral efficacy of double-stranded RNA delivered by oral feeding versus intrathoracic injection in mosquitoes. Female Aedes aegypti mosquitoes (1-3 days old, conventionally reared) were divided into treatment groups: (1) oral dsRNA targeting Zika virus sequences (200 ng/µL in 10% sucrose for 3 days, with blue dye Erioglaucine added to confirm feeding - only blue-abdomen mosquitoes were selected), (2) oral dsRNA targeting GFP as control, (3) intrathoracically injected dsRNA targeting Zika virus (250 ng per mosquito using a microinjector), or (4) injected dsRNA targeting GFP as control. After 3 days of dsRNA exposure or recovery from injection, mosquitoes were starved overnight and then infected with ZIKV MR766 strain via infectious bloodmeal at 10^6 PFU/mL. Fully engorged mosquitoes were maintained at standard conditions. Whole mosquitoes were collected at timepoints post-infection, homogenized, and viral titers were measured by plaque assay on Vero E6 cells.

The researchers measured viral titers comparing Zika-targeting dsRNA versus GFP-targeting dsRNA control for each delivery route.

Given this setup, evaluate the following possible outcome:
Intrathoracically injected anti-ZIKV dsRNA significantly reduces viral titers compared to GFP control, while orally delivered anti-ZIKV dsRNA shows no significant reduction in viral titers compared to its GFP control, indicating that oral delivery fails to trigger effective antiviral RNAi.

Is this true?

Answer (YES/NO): YES